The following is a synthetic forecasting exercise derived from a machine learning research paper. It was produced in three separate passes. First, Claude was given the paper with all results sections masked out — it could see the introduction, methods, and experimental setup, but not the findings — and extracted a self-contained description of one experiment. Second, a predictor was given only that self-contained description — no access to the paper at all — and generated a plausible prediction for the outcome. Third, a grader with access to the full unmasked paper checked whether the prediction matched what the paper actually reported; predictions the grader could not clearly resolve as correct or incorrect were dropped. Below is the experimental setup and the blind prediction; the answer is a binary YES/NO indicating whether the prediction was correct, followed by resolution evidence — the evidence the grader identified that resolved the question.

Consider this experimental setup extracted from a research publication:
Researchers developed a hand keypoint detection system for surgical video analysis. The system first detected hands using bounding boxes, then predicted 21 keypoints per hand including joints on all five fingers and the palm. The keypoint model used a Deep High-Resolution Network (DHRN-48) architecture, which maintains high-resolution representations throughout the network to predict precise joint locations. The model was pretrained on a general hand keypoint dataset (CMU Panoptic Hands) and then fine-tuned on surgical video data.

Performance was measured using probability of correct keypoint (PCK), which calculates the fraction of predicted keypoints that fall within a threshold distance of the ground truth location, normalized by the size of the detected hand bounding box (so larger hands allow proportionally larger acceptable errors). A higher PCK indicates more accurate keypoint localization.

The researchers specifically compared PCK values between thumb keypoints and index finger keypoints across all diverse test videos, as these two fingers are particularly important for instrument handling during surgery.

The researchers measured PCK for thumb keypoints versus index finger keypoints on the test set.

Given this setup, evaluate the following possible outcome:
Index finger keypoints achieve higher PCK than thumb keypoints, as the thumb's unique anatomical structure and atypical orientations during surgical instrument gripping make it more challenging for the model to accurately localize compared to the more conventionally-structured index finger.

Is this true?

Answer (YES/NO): YES